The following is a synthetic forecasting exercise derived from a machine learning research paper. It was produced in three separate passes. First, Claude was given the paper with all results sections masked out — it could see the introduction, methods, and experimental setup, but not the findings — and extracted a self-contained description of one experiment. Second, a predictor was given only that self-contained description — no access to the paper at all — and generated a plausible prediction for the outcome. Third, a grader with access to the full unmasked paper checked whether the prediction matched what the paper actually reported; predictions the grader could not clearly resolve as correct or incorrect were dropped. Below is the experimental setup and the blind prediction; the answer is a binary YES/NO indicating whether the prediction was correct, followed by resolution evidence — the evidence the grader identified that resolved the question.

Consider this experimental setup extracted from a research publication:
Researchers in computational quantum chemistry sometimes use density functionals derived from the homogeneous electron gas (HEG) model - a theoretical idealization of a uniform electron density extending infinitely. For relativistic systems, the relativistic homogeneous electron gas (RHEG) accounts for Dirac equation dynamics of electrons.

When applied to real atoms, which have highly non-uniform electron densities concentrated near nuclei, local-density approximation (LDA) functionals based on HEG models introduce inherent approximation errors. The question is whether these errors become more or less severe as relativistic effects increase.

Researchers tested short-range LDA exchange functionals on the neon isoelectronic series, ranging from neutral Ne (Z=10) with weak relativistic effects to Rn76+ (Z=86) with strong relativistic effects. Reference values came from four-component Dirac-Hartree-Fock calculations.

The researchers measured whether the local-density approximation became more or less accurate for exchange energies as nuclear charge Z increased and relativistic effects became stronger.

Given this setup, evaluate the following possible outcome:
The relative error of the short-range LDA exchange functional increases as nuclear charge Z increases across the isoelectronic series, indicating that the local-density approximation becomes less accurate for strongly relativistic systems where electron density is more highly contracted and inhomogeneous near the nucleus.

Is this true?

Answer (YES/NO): YES